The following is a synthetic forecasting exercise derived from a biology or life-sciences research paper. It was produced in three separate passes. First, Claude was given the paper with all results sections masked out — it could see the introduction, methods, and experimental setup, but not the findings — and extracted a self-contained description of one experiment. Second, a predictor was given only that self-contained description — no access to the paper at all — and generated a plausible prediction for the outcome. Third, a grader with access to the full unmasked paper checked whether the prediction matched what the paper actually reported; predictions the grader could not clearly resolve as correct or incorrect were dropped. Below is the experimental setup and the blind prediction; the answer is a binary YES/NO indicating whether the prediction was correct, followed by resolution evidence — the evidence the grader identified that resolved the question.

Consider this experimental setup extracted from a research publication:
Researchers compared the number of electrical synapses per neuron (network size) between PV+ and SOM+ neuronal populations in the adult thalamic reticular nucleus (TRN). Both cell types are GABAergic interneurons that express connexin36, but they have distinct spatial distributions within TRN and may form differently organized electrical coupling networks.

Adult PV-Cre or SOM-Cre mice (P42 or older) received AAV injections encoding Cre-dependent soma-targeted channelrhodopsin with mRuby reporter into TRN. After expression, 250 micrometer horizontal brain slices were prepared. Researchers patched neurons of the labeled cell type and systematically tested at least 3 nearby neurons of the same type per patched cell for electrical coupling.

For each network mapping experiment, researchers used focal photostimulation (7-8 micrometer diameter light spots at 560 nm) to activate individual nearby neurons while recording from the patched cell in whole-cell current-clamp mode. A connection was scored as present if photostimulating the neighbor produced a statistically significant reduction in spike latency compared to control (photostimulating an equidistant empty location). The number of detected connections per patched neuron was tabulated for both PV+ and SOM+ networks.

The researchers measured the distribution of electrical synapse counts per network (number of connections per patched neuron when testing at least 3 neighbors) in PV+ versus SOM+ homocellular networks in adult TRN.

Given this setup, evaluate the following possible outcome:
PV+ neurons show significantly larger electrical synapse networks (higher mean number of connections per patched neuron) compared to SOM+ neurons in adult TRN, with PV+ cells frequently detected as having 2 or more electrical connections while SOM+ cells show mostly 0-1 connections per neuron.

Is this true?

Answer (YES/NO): YES